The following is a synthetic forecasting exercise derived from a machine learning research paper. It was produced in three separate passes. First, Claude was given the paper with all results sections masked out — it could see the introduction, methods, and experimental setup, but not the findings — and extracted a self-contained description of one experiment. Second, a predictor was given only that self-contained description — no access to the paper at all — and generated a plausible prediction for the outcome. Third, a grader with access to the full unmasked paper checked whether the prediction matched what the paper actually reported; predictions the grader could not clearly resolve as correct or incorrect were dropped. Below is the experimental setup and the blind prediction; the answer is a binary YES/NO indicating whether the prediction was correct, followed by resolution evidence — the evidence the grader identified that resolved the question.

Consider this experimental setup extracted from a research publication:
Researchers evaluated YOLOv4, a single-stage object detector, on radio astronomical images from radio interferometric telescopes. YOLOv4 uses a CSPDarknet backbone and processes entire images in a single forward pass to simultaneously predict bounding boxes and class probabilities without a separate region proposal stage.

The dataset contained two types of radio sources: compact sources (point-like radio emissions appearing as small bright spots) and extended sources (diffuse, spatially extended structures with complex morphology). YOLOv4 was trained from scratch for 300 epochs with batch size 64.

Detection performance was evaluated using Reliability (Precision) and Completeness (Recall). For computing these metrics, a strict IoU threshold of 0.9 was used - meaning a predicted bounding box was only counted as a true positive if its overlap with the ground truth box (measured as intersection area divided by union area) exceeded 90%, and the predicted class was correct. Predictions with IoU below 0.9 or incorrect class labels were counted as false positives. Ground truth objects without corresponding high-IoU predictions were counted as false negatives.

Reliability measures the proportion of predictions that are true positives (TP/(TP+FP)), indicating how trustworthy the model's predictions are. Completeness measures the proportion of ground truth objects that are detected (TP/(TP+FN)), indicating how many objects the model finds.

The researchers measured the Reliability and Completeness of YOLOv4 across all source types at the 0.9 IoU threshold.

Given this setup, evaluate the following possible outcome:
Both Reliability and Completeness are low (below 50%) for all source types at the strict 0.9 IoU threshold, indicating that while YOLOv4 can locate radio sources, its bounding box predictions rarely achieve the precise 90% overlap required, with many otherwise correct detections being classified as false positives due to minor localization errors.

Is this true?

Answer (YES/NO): NO